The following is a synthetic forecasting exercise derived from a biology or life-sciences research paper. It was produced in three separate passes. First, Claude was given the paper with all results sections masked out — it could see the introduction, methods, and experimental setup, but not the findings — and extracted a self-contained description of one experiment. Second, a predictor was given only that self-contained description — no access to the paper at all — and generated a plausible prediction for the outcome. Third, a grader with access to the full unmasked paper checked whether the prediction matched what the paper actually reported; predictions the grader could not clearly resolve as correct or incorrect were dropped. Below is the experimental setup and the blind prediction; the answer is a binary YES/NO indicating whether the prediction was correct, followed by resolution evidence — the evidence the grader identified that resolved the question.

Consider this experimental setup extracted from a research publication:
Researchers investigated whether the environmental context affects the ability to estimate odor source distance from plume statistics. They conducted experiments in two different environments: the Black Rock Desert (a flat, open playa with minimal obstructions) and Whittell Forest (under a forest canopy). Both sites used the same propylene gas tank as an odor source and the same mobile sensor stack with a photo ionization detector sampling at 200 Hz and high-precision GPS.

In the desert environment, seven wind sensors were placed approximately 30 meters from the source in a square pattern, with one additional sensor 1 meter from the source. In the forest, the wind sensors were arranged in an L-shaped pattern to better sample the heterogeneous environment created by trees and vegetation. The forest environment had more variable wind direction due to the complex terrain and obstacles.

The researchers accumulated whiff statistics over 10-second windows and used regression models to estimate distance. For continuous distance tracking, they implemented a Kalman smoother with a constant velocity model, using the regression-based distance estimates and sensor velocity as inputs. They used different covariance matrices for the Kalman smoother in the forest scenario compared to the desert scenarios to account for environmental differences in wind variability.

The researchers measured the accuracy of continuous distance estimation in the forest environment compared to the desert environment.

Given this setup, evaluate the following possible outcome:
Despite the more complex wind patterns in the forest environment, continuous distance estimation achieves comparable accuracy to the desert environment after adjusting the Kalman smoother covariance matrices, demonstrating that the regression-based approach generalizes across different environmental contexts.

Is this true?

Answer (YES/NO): NO